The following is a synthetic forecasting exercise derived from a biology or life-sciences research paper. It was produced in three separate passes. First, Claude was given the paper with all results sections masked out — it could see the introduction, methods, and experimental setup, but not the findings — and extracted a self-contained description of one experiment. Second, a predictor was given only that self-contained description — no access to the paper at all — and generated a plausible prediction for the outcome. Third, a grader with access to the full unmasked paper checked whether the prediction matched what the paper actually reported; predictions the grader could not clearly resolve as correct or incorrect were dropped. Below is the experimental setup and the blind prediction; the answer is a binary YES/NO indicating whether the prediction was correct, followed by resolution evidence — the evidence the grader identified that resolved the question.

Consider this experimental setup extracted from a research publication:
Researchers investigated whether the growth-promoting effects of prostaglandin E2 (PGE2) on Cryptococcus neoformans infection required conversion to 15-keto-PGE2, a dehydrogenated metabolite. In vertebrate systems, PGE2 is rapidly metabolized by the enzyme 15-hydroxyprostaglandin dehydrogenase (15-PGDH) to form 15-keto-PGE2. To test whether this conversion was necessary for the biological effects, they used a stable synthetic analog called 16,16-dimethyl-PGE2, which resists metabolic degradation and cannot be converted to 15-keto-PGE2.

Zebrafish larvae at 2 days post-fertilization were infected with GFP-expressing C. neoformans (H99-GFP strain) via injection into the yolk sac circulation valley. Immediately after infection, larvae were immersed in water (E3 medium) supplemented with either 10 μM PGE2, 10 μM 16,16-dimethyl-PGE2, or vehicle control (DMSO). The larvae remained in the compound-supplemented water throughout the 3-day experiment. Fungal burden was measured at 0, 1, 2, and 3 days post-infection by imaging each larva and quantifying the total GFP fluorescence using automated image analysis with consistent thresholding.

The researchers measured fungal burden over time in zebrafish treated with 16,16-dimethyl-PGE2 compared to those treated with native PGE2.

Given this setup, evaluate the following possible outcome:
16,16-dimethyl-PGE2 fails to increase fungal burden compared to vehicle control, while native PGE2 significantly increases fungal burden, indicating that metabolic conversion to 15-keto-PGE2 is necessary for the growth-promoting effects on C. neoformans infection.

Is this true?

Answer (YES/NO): YES